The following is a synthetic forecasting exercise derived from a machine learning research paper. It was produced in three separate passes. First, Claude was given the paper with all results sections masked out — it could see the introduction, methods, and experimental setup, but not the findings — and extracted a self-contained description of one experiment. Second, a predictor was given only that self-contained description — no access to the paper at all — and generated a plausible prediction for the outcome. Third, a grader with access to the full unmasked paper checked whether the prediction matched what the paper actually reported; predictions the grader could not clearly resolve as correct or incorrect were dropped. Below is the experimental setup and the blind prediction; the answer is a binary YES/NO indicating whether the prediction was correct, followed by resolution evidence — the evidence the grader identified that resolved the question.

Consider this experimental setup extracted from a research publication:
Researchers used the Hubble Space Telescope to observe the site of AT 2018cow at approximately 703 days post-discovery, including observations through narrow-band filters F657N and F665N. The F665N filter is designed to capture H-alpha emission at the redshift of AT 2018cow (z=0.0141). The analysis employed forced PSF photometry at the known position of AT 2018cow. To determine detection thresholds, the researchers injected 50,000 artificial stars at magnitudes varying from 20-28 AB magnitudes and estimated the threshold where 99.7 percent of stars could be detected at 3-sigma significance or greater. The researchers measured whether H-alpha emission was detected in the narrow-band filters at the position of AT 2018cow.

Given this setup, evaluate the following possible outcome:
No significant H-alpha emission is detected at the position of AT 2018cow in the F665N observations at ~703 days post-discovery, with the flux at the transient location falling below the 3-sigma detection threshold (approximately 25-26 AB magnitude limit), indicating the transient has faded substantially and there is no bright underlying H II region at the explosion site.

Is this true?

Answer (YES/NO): NO